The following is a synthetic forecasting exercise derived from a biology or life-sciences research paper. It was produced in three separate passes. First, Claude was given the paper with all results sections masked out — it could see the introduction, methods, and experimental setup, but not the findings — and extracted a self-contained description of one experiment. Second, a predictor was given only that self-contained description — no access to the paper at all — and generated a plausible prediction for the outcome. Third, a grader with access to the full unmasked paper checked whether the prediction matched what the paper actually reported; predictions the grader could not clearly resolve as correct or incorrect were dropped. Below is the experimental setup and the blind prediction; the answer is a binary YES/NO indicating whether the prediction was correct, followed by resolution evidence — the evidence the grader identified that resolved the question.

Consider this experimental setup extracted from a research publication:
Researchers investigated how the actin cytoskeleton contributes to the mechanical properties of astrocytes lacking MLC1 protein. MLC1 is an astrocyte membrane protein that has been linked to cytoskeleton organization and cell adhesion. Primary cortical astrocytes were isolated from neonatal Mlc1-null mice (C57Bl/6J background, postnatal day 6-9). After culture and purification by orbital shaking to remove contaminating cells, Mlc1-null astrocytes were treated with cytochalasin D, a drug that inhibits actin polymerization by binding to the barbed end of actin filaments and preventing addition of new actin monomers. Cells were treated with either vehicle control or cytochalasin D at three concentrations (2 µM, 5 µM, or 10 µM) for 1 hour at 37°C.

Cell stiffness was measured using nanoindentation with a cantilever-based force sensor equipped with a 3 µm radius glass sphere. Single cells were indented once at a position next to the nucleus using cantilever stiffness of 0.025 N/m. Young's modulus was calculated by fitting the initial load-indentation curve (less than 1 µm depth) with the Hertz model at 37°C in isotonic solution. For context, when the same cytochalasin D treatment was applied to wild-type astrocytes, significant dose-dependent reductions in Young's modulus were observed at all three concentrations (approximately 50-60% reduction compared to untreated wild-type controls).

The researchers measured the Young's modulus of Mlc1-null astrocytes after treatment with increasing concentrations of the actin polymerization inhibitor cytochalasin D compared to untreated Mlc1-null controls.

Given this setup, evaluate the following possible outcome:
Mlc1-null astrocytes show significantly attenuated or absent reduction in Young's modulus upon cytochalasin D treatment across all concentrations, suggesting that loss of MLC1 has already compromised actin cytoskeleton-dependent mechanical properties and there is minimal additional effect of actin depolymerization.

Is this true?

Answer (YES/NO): YES